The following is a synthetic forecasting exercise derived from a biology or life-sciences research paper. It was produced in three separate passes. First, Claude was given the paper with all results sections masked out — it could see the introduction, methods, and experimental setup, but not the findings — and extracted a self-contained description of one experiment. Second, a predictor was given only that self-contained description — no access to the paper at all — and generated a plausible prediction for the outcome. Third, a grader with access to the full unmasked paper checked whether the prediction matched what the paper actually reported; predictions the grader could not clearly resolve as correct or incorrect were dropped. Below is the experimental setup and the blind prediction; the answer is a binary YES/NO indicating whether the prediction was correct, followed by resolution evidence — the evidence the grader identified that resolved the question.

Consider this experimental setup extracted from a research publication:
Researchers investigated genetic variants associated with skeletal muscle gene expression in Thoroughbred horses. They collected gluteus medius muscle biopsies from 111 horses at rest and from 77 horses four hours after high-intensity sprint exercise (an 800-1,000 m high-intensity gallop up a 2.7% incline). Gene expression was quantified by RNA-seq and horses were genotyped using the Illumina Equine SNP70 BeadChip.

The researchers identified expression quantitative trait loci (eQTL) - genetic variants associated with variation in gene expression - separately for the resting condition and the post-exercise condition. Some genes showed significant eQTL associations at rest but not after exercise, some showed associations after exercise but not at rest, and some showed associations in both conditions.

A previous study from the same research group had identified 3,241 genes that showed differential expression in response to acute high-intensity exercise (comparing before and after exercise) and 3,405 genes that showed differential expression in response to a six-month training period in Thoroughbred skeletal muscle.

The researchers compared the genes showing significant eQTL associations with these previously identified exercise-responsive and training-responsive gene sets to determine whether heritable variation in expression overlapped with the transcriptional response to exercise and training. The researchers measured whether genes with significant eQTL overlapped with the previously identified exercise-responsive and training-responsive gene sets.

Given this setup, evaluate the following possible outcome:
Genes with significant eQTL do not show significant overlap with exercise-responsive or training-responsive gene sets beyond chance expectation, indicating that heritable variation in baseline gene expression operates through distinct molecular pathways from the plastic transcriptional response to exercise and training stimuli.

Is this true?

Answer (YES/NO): NO